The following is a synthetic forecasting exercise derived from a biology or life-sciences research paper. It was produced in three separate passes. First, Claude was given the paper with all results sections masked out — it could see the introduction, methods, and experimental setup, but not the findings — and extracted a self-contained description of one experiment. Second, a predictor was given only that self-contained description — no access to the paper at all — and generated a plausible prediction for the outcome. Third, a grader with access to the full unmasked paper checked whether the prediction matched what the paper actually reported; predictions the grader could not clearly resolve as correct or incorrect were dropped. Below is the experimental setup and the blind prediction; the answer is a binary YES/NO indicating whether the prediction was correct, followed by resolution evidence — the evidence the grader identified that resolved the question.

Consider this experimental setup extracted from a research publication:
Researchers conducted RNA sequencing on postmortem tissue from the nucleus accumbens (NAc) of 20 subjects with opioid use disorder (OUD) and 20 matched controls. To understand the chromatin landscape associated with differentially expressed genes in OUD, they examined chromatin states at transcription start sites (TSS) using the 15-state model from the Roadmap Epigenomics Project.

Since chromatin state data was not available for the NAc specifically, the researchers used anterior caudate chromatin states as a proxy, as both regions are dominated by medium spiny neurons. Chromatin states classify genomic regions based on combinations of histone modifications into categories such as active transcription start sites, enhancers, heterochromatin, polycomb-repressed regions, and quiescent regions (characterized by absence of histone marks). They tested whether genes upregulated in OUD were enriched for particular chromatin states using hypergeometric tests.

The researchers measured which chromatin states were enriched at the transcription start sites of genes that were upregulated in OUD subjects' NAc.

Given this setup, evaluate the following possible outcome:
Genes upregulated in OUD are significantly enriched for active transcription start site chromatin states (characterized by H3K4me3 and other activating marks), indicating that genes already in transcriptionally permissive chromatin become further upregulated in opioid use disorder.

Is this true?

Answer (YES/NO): NO